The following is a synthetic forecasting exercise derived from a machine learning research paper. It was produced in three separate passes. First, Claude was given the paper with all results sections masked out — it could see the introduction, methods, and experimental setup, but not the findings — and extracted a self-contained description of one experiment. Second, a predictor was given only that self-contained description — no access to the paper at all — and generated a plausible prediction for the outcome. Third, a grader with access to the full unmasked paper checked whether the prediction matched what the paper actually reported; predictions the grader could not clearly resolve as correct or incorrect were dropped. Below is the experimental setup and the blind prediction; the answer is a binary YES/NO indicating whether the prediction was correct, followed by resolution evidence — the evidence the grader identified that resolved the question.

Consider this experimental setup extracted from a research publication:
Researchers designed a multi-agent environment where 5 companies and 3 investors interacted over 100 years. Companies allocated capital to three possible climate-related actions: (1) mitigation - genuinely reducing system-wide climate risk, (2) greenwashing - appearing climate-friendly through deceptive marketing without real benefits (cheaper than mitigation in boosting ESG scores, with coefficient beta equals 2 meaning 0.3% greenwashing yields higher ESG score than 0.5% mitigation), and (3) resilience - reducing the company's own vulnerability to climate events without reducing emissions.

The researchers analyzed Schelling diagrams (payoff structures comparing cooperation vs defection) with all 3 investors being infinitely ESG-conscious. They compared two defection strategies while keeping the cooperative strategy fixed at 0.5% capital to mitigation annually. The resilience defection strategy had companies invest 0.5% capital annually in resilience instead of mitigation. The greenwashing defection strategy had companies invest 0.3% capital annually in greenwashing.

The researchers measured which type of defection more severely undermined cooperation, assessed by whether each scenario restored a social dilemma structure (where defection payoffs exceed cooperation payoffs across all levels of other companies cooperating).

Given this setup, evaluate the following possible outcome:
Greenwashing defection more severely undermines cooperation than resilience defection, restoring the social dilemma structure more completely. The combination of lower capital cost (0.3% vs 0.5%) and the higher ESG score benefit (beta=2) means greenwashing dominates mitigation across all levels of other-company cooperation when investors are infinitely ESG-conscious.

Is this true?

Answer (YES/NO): YES